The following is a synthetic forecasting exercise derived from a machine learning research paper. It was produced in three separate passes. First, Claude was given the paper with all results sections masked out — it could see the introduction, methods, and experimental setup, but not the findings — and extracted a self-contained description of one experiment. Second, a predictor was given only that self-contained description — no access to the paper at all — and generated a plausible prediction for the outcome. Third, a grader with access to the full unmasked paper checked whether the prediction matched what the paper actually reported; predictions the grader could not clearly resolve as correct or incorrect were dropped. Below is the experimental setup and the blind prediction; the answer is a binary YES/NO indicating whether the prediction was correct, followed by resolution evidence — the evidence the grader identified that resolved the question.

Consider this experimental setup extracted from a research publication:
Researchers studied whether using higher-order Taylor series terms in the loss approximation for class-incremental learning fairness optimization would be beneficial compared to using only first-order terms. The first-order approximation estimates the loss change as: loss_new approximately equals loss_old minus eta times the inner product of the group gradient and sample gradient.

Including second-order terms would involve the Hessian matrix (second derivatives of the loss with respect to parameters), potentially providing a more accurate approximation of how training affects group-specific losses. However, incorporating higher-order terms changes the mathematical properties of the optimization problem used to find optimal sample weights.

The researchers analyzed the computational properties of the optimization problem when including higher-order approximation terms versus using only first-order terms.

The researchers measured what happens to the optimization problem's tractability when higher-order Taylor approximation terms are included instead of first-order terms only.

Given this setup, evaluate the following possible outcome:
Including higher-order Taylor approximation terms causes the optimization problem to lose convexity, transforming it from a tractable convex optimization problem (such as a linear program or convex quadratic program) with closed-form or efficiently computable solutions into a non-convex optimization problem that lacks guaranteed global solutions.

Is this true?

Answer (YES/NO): YES